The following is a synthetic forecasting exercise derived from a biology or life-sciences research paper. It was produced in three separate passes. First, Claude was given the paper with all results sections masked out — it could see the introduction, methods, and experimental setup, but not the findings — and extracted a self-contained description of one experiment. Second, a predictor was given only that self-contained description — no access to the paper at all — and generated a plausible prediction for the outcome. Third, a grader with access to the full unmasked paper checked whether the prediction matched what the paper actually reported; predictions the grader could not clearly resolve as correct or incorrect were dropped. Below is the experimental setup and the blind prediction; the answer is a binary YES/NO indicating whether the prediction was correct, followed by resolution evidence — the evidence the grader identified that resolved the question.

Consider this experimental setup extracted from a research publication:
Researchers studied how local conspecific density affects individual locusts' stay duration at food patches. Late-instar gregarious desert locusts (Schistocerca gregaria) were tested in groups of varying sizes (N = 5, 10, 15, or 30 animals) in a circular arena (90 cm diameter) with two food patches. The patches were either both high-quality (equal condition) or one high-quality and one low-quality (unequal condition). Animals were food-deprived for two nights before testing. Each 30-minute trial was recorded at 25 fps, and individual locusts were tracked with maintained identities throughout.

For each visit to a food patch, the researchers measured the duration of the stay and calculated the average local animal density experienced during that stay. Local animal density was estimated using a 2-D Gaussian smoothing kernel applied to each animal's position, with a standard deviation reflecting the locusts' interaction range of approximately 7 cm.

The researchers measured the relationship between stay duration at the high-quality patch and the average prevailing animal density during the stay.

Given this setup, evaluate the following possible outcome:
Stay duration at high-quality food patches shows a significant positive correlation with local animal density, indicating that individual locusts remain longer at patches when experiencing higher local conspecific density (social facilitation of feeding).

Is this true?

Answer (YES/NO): YES